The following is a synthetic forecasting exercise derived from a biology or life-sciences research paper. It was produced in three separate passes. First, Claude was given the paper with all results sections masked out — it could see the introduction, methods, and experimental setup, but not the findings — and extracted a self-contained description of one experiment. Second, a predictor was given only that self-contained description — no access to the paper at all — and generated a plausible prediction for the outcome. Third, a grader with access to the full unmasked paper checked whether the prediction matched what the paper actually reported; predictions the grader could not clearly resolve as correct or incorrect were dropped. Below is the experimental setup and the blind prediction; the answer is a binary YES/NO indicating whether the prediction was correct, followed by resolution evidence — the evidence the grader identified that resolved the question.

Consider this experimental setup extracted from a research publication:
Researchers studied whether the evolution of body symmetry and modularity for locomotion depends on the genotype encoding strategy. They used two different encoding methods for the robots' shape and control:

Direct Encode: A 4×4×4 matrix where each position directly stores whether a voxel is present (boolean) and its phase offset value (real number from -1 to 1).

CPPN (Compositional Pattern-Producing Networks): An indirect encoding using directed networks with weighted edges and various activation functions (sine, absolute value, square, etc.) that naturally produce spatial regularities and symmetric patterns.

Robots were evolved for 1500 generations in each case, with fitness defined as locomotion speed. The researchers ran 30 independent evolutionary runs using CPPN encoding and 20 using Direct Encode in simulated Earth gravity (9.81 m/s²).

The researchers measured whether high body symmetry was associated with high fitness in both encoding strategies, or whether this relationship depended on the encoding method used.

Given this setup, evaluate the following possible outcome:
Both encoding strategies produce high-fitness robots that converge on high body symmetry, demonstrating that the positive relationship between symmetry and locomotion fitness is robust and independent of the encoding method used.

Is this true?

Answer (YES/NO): YES